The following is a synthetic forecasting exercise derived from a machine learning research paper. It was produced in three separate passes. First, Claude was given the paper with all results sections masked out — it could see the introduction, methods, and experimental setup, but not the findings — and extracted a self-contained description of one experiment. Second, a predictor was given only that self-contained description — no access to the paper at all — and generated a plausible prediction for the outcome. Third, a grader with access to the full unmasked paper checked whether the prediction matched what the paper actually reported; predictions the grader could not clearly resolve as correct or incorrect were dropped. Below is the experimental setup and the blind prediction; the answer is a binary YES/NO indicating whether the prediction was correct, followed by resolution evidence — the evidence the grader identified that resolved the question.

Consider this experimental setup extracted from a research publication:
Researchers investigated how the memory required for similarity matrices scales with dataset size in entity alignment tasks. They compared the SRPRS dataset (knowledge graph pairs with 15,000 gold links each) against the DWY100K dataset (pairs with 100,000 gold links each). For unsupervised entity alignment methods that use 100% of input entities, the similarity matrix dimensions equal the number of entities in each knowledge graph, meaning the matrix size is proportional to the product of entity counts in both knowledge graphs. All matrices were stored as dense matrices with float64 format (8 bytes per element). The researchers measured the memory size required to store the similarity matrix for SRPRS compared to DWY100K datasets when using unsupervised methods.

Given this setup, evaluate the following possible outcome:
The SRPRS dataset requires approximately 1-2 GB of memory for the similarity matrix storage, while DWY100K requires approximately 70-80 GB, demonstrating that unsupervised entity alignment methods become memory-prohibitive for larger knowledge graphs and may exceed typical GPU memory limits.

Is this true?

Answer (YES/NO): YES